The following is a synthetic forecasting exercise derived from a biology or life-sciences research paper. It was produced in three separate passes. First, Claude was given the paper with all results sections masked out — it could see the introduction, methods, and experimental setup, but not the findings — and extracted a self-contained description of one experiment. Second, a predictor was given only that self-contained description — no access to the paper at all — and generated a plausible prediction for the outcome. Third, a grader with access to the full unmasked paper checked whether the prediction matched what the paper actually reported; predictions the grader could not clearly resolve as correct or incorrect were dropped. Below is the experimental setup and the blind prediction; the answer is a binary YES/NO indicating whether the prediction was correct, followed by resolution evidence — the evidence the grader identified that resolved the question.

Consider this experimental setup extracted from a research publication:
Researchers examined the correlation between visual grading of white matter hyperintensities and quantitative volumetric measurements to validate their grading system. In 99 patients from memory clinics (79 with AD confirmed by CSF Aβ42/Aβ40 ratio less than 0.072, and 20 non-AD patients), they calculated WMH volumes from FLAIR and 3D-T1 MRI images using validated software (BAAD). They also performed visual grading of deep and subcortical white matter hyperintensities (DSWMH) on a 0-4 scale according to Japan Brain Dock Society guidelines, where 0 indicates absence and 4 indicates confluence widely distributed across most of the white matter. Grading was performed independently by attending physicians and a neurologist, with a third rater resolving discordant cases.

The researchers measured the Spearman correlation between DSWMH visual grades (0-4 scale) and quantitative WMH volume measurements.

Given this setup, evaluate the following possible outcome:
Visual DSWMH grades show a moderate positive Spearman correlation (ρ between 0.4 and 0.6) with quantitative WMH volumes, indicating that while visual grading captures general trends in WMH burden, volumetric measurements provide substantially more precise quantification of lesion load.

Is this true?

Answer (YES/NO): NO